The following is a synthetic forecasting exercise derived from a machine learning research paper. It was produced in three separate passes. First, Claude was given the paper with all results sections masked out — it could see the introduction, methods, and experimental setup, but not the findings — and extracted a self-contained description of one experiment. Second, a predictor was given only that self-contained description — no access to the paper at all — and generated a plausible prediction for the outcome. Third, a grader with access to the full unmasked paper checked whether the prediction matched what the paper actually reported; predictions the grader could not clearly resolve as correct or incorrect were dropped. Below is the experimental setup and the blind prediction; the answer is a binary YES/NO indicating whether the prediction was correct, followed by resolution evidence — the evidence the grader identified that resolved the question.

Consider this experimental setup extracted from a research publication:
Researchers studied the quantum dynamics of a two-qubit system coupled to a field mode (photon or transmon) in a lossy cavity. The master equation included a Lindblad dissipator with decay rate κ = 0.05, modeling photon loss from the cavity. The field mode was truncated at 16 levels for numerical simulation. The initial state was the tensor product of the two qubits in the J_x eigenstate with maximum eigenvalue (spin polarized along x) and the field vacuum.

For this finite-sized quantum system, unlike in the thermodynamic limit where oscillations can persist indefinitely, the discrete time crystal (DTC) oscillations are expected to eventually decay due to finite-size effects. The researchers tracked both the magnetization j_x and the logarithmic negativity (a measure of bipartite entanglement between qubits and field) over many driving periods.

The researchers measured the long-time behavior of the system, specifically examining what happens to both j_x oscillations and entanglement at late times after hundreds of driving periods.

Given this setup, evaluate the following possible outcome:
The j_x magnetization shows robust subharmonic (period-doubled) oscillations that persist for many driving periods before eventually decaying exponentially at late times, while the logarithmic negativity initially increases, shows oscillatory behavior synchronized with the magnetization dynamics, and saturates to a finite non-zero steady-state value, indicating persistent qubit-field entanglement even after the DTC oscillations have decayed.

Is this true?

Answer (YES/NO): NO